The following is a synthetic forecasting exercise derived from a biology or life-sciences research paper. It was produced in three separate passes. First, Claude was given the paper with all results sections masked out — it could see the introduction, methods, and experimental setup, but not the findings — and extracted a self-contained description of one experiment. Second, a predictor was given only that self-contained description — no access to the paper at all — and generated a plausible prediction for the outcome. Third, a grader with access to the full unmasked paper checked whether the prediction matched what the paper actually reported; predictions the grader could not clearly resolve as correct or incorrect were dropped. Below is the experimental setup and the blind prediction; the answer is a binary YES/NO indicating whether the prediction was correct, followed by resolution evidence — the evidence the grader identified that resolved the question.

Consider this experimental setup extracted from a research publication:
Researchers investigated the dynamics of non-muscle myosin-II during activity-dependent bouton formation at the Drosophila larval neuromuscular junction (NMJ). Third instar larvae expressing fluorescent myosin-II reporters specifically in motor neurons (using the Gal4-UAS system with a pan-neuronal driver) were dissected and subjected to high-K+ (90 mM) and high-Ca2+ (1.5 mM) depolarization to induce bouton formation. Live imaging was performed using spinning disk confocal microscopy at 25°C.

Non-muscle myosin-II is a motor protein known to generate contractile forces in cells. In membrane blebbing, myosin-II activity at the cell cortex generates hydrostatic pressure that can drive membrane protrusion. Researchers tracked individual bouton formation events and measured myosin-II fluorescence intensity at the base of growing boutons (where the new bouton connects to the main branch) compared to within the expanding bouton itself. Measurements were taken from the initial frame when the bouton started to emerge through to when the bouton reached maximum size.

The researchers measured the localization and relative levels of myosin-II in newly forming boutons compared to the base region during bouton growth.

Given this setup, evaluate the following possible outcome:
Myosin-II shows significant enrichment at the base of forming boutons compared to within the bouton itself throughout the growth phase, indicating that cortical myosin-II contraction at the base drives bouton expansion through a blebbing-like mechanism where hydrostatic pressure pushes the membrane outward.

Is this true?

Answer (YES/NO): NO